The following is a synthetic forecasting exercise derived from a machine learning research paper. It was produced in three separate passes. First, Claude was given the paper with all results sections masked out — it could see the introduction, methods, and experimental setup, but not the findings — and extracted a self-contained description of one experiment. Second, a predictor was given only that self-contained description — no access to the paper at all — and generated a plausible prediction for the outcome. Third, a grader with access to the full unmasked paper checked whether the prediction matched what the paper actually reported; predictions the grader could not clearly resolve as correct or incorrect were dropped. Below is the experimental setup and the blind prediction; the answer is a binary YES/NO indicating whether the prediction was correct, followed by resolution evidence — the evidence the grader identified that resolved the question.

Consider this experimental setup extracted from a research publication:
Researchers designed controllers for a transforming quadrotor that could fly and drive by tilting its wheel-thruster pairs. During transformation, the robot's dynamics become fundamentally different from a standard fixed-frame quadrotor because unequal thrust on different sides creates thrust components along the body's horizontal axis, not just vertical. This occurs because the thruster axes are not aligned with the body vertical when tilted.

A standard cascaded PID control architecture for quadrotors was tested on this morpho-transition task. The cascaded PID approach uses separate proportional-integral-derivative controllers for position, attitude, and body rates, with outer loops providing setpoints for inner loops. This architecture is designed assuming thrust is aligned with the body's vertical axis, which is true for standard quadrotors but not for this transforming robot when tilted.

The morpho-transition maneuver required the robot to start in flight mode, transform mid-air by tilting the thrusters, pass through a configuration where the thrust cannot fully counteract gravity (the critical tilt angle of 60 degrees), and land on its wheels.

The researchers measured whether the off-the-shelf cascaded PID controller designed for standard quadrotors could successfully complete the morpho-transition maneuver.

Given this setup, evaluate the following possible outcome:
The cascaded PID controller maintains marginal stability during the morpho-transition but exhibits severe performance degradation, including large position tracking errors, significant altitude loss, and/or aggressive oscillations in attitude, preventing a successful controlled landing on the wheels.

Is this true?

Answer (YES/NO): NO